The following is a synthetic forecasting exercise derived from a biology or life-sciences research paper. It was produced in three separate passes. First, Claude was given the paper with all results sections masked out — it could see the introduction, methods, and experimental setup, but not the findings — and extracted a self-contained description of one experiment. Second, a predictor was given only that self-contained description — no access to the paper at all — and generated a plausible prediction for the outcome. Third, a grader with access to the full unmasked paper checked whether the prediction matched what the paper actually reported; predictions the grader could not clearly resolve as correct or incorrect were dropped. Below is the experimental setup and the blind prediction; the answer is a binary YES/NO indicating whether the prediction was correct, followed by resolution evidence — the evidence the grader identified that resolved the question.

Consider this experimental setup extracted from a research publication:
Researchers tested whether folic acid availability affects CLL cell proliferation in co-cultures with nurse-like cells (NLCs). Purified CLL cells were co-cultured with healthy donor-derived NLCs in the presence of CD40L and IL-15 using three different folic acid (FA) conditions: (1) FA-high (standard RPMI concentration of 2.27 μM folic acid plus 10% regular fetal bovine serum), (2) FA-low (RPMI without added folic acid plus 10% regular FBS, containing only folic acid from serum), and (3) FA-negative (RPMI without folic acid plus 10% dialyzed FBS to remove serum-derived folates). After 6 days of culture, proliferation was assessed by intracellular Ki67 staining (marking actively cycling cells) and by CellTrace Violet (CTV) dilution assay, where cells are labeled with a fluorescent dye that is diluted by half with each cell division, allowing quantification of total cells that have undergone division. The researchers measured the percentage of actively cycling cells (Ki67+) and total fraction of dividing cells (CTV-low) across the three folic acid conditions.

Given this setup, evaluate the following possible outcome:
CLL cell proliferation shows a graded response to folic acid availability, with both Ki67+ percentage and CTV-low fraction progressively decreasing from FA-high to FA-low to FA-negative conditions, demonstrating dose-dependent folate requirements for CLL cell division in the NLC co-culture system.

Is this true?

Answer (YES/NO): YES